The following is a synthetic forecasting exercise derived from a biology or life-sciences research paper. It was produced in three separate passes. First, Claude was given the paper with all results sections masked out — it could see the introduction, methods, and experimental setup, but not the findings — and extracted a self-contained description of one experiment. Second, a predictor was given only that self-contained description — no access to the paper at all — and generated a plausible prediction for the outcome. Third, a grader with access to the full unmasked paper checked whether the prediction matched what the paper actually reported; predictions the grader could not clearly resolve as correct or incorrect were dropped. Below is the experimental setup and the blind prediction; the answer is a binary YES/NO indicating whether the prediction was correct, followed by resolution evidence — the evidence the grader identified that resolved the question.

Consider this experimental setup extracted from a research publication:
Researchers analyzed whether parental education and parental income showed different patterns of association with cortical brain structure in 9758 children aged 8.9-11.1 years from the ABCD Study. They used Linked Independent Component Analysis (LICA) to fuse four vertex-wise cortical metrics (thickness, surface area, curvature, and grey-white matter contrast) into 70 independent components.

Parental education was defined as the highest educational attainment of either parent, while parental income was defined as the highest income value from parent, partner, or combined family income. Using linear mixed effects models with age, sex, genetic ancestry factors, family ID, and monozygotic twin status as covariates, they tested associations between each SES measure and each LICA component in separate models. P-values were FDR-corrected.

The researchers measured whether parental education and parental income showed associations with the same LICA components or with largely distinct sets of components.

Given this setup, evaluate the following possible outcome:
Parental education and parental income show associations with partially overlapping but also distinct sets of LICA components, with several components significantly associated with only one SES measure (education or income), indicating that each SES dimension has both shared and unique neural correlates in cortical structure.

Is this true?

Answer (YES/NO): NO